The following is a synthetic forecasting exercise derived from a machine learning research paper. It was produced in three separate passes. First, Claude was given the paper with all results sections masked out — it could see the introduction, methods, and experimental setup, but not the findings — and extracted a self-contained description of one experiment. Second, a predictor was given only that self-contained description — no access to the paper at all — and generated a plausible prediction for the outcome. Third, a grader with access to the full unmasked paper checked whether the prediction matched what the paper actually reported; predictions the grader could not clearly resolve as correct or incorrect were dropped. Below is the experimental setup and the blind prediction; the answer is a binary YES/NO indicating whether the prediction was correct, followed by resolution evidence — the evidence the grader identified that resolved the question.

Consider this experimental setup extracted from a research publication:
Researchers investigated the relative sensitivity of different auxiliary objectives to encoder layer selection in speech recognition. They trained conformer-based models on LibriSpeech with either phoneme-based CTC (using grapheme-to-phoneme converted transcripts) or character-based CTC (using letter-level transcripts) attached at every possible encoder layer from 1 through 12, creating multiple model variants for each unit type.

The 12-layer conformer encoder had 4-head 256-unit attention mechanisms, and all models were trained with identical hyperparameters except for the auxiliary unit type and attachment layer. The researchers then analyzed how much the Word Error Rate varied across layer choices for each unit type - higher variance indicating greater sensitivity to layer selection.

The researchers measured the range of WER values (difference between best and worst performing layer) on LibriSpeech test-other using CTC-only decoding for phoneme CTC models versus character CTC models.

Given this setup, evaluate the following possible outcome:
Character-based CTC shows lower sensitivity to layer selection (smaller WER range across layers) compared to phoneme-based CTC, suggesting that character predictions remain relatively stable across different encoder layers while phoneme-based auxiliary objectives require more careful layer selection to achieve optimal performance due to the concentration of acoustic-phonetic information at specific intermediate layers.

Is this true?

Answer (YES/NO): YES